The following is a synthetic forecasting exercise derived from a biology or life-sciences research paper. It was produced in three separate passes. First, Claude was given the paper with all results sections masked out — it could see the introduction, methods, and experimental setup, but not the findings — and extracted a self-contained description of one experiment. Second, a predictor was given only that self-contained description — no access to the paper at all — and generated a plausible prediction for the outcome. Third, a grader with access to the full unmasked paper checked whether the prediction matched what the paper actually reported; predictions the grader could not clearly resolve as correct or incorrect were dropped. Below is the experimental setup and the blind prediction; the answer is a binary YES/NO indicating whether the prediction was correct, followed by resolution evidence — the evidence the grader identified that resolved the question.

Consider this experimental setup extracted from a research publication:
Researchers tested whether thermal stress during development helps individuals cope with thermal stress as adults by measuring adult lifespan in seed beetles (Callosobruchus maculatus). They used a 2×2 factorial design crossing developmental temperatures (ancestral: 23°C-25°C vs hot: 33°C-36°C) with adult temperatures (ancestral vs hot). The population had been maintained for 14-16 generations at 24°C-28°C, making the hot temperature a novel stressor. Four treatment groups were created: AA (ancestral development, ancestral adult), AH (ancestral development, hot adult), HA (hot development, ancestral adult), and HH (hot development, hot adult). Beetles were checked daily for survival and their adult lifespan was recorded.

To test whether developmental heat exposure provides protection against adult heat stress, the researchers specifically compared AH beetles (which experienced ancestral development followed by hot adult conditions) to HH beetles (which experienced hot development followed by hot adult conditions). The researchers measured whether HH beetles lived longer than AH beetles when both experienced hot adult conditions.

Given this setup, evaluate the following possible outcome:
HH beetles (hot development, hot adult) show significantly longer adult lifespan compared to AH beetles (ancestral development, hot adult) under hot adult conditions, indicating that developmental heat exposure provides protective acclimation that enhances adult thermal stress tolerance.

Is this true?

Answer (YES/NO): NO